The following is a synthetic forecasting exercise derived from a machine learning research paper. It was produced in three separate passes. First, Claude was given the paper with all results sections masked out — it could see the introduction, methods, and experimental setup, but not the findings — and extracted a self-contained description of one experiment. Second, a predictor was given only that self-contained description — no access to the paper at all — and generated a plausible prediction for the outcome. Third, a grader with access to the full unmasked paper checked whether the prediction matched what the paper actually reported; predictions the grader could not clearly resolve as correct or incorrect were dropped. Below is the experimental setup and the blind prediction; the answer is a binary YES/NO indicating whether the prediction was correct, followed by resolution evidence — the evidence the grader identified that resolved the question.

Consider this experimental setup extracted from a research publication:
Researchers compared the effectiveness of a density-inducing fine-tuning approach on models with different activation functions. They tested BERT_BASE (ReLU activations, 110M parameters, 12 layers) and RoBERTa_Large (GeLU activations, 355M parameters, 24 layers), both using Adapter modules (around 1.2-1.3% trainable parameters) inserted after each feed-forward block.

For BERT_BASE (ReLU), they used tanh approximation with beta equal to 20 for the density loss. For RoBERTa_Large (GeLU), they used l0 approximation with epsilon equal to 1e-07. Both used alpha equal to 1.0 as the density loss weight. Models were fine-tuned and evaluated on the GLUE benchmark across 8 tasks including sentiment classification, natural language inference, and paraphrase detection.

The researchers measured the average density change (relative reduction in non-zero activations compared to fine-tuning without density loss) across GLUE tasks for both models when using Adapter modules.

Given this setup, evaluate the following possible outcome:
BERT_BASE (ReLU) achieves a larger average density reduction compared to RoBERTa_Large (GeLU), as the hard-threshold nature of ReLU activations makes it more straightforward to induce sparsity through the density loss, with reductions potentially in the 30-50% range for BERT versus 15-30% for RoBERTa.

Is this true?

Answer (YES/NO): NO